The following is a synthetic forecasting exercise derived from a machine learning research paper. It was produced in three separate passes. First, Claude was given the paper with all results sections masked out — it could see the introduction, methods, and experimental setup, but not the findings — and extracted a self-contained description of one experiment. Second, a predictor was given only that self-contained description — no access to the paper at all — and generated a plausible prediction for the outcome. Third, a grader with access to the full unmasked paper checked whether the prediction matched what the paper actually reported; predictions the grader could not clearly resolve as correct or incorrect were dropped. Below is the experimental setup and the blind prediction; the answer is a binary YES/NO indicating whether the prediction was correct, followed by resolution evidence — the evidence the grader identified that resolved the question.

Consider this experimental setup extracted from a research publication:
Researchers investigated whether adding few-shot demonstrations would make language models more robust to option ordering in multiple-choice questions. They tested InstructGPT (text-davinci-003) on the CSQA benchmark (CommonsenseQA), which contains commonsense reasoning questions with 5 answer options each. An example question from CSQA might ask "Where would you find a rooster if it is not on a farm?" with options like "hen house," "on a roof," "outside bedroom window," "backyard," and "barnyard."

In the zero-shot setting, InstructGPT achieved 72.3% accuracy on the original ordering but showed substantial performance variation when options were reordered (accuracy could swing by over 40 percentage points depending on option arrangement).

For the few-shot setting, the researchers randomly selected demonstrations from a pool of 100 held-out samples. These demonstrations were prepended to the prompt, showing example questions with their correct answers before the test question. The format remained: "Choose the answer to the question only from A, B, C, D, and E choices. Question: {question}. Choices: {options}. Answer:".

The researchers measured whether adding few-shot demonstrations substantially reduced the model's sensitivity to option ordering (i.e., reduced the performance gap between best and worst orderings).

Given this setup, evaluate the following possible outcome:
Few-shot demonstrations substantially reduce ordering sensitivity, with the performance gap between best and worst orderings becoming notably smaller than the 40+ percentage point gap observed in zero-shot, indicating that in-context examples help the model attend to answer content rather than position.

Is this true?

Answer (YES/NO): NO